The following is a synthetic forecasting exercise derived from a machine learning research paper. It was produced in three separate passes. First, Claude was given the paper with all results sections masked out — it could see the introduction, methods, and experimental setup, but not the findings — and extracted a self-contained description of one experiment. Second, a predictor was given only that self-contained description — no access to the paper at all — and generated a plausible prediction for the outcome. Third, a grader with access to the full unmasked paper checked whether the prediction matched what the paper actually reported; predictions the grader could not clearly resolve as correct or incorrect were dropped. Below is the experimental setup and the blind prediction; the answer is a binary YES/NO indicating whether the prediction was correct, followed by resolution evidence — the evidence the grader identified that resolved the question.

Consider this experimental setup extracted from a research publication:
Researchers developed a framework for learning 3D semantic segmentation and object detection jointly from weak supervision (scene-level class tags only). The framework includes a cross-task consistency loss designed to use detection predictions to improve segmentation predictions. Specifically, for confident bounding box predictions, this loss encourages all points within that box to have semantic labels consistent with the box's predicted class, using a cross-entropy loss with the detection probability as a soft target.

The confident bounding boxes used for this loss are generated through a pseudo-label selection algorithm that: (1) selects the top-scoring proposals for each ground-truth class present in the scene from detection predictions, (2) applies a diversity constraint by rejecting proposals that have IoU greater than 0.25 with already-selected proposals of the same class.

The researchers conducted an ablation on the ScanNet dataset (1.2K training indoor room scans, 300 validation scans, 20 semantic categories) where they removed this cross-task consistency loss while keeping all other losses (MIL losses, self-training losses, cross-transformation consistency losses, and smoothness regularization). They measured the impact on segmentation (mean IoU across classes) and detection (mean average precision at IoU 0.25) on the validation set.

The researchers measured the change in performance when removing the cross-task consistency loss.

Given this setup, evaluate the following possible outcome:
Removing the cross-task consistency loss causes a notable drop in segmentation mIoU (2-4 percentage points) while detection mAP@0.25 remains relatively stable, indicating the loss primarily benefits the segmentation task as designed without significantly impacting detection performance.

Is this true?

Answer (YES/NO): YES